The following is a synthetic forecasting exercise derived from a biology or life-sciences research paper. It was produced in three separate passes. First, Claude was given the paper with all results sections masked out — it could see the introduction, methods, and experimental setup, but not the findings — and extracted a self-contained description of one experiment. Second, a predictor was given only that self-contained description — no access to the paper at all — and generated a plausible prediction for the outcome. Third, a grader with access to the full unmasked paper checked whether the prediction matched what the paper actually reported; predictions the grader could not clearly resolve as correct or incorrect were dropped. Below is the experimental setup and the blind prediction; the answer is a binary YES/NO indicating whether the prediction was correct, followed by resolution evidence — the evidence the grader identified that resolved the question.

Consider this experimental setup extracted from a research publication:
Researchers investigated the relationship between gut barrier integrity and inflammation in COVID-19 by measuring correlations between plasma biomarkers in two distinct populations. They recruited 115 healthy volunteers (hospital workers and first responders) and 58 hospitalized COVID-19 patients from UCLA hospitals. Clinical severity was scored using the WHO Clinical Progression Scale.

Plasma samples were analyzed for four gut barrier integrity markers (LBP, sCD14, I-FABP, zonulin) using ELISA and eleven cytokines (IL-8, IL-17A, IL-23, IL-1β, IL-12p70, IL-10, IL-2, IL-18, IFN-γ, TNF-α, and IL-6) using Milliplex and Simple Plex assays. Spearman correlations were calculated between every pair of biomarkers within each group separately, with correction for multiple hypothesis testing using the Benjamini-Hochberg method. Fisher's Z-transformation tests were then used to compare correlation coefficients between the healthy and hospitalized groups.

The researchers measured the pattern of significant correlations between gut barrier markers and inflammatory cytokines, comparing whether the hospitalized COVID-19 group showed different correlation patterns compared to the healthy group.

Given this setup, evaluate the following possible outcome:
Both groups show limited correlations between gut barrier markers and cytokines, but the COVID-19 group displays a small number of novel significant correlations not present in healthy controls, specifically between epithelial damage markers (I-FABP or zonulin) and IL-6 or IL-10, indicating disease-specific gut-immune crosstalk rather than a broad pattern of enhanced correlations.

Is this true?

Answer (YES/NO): NO